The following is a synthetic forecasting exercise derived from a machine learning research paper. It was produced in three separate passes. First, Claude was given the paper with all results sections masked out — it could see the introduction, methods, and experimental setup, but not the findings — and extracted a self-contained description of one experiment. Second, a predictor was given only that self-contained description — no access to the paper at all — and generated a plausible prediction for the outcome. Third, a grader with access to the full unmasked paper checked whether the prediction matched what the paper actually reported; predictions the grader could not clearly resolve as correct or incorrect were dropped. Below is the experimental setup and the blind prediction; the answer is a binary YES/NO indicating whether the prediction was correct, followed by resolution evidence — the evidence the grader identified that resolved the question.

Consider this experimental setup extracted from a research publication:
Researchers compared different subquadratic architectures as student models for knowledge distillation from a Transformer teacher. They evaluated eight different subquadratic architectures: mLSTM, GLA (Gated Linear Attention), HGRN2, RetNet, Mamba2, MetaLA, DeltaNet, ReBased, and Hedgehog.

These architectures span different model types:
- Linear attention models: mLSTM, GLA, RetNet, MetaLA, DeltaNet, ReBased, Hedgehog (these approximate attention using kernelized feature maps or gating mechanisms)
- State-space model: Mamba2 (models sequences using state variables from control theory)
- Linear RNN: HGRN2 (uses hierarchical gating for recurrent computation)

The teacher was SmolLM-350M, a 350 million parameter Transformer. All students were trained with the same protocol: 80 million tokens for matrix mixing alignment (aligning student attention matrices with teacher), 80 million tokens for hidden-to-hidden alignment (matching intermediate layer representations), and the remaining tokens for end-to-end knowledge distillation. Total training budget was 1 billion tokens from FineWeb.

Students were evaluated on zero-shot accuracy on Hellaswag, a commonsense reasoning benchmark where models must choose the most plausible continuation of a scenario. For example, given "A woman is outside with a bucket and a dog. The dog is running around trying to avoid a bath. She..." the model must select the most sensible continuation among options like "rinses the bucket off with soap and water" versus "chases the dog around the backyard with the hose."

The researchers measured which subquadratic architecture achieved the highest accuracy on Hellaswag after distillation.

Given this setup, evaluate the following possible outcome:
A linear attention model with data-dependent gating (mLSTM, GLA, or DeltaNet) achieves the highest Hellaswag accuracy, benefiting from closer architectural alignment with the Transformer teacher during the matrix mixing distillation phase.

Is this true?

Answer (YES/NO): YES